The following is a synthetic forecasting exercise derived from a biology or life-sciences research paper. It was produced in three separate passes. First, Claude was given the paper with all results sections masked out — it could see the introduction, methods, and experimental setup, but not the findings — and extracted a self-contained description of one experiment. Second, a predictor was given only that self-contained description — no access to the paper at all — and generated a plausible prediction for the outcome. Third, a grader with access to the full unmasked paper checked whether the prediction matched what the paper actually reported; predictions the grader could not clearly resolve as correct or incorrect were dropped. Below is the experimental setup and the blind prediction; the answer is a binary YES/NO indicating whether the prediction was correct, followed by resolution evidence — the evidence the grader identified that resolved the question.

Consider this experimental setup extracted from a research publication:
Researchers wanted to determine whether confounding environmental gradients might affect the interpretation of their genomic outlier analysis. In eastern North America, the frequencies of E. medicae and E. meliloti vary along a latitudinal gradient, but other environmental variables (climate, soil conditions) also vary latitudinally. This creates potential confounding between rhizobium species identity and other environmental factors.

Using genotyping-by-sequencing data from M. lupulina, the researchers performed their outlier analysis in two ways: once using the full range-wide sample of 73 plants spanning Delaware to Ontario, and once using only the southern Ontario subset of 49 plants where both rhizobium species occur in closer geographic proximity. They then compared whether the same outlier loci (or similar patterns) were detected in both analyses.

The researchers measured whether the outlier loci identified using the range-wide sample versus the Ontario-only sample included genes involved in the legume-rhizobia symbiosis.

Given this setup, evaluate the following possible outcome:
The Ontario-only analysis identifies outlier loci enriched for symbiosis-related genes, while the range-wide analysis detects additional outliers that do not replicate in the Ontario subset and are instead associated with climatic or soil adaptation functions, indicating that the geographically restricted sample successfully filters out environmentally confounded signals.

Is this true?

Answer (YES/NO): NO